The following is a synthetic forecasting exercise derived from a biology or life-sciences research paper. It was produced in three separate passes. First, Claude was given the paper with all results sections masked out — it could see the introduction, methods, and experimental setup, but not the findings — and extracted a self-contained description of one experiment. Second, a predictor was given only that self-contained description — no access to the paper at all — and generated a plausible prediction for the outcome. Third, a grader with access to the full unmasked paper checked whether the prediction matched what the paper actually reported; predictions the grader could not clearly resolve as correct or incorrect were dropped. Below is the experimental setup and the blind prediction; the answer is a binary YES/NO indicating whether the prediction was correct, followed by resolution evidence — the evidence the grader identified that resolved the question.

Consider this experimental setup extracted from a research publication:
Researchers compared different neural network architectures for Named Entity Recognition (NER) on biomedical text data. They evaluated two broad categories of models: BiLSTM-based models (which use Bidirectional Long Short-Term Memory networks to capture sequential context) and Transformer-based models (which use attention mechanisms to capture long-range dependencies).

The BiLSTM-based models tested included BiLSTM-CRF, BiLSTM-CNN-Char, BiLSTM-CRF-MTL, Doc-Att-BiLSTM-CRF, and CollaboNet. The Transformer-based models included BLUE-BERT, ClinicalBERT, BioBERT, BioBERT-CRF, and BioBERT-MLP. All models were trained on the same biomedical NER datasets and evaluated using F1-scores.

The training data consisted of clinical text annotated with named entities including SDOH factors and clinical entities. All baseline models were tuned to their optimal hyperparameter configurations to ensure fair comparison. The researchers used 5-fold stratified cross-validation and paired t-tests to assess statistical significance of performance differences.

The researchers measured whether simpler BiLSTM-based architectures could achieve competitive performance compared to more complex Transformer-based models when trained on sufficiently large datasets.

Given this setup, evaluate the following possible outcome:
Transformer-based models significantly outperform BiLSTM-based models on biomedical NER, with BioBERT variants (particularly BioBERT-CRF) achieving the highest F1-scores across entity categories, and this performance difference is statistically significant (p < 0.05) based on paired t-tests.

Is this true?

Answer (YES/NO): NO